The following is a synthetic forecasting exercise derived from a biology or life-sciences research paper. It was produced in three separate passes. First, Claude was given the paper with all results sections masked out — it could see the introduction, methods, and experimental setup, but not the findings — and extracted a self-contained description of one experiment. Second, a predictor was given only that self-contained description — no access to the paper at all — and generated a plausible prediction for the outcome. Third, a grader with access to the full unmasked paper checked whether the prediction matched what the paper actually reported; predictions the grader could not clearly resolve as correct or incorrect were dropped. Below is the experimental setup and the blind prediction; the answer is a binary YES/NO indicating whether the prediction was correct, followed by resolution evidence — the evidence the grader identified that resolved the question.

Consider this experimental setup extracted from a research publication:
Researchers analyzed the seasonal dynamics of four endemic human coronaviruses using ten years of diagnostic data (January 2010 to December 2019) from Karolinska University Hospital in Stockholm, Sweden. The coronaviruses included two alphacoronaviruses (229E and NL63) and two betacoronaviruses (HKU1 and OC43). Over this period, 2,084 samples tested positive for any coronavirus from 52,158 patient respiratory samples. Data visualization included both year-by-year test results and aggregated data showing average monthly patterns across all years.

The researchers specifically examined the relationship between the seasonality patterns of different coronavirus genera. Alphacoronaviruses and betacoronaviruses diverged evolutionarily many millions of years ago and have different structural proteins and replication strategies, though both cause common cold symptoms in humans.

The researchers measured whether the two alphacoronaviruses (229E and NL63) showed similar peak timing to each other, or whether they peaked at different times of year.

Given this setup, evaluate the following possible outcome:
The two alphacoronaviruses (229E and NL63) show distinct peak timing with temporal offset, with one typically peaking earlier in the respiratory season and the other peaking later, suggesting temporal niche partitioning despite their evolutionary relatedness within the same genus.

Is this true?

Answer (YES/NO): NO